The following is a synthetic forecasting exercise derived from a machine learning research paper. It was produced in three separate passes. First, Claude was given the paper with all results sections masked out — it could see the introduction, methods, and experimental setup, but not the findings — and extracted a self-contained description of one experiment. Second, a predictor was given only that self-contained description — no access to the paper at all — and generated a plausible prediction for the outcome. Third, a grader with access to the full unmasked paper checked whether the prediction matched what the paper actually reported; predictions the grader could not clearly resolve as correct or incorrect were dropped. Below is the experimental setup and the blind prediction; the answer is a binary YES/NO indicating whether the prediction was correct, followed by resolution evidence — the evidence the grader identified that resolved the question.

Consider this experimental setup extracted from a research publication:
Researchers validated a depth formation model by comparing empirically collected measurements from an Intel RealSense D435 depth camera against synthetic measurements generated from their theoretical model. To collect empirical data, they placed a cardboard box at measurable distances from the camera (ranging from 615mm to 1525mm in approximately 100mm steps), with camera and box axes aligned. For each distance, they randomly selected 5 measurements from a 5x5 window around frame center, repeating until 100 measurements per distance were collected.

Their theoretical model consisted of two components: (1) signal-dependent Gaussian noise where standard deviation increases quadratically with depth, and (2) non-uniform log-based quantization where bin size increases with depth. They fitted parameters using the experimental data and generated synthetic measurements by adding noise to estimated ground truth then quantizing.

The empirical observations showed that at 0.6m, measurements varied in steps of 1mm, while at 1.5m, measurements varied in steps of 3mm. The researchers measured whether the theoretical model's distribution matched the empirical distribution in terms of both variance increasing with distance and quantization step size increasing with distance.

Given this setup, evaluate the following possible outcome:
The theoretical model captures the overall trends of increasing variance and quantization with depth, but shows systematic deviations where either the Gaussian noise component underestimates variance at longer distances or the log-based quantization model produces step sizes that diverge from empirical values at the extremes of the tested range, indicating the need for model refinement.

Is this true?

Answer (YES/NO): NO